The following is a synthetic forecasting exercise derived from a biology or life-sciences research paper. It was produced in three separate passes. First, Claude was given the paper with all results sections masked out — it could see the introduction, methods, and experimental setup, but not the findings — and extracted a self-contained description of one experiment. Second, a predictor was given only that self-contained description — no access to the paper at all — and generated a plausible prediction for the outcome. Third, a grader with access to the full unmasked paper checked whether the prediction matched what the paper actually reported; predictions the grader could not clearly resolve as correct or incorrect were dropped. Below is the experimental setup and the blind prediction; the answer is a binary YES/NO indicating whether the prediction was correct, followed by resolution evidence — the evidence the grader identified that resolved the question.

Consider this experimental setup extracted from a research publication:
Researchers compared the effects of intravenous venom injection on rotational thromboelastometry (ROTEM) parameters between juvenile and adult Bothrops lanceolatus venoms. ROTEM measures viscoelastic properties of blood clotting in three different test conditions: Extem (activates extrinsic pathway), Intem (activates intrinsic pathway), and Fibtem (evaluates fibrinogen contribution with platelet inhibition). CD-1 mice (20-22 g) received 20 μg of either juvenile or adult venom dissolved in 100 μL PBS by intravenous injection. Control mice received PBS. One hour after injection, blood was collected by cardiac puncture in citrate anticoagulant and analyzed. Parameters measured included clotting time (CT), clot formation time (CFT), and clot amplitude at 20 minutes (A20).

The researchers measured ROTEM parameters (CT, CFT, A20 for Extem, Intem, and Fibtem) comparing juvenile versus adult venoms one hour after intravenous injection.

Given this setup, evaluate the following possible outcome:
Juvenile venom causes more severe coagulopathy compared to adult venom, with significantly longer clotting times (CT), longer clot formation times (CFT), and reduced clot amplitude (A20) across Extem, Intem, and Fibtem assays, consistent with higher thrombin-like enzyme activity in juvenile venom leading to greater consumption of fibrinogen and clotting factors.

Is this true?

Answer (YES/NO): NO